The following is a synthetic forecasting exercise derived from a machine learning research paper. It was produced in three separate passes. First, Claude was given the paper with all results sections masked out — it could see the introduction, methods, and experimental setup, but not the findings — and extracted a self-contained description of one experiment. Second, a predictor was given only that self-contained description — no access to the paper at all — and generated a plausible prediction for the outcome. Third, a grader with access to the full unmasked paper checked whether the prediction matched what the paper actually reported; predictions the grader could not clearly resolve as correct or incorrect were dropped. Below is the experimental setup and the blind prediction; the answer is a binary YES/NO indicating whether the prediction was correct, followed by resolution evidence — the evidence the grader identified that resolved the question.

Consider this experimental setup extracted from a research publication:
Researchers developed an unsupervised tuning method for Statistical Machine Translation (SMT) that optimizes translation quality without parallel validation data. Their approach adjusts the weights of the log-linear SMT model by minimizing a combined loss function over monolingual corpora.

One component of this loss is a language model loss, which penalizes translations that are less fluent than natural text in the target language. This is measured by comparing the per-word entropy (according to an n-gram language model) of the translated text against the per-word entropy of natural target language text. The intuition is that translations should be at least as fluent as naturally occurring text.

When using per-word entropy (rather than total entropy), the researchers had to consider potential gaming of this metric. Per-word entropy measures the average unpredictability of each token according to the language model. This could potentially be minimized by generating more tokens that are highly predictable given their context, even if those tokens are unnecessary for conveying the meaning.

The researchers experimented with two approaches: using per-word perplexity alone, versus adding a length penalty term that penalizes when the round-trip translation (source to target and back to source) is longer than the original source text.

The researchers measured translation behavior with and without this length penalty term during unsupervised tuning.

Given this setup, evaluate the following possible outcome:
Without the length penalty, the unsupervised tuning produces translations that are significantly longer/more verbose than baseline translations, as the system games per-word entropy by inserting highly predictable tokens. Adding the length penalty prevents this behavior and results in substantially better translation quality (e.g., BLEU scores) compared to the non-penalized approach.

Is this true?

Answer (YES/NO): NO